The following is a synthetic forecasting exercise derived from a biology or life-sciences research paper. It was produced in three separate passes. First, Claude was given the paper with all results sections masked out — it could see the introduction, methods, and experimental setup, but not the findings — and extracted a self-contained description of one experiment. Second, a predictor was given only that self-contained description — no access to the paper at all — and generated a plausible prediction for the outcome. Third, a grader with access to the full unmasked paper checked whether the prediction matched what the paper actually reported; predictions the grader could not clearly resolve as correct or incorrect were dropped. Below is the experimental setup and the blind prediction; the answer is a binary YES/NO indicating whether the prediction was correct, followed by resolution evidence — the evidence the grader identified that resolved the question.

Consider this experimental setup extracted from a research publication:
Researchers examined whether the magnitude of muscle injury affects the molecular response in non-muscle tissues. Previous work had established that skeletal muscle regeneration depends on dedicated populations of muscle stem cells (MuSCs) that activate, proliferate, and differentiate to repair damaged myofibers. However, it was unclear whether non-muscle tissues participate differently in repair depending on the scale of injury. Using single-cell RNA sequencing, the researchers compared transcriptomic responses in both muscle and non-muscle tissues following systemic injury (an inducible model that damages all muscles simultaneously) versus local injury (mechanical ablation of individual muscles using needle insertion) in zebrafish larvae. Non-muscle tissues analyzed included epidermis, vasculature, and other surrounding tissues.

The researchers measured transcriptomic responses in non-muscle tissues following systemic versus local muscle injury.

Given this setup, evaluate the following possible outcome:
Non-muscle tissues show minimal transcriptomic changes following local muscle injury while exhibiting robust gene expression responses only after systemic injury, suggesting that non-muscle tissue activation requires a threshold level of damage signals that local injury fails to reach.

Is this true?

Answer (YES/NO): NO